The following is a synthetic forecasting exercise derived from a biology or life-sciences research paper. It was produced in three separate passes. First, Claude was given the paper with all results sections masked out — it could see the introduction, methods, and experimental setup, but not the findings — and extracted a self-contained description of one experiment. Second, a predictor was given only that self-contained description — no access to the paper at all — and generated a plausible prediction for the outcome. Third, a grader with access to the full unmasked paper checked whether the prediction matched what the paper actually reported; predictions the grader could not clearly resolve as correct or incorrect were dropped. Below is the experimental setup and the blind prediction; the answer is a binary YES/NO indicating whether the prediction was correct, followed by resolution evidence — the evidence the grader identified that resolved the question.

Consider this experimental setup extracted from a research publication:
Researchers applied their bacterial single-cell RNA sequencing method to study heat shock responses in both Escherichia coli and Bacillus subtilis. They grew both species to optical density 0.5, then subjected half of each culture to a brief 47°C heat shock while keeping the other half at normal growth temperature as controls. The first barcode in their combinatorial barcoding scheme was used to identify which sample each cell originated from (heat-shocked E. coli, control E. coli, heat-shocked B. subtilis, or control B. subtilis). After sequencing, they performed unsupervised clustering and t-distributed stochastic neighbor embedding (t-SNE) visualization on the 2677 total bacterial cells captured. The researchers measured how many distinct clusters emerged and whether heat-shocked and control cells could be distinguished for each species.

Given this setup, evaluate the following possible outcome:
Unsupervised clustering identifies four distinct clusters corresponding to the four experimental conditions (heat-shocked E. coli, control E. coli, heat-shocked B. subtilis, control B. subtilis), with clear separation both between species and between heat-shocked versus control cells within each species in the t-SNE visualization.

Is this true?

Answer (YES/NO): NO